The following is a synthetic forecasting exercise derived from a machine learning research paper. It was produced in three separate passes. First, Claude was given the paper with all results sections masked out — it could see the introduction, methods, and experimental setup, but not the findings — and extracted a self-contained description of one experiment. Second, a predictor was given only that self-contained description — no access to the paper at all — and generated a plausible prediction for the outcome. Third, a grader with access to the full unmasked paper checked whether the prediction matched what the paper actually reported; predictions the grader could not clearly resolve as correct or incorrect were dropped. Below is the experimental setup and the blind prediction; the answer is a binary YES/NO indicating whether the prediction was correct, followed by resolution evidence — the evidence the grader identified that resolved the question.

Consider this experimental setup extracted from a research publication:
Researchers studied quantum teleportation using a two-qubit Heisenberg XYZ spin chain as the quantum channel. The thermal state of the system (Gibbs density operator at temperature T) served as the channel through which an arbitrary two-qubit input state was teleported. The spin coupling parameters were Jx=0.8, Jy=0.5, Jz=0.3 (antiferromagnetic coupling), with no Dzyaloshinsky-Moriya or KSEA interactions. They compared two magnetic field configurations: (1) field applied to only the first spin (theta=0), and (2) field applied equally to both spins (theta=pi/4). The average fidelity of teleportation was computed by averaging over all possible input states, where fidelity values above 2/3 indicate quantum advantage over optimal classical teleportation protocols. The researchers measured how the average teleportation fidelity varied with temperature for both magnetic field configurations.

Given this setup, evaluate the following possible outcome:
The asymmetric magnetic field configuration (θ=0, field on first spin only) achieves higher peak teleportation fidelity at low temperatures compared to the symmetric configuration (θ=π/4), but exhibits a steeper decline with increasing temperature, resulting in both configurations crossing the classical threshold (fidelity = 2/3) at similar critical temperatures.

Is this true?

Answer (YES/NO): NO